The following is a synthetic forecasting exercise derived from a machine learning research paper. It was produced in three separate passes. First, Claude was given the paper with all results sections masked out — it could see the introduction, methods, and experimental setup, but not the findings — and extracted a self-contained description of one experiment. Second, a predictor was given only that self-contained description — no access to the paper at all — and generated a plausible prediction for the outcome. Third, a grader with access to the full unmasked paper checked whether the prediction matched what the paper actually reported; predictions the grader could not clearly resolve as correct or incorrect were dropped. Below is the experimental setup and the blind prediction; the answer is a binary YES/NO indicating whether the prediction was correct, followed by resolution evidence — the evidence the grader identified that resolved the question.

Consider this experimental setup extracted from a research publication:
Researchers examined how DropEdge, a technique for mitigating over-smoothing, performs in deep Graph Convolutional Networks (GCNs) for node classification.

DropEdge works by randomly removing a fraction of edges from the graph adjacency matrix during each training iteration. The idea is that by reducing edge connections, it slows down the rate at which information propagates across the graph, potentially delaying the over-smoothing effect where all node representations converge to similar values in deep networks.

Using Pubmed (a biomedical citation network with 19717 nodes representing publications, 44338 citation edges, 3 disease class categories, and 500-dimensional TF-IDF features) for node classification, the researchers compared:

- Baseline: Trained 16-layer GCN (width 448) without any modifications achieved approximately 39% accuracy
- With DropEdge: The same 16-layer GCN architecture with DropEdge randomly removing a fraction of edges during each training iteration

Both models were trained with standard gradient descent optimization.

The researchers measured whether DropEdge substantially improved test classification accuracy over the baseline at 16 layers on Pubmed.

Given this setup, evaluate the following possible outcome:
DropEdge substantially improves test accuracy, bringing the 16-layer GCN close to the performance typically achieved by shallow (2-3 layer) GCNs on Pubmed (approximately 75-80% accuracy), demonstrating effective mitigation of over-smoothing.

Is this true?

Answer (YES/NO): NO